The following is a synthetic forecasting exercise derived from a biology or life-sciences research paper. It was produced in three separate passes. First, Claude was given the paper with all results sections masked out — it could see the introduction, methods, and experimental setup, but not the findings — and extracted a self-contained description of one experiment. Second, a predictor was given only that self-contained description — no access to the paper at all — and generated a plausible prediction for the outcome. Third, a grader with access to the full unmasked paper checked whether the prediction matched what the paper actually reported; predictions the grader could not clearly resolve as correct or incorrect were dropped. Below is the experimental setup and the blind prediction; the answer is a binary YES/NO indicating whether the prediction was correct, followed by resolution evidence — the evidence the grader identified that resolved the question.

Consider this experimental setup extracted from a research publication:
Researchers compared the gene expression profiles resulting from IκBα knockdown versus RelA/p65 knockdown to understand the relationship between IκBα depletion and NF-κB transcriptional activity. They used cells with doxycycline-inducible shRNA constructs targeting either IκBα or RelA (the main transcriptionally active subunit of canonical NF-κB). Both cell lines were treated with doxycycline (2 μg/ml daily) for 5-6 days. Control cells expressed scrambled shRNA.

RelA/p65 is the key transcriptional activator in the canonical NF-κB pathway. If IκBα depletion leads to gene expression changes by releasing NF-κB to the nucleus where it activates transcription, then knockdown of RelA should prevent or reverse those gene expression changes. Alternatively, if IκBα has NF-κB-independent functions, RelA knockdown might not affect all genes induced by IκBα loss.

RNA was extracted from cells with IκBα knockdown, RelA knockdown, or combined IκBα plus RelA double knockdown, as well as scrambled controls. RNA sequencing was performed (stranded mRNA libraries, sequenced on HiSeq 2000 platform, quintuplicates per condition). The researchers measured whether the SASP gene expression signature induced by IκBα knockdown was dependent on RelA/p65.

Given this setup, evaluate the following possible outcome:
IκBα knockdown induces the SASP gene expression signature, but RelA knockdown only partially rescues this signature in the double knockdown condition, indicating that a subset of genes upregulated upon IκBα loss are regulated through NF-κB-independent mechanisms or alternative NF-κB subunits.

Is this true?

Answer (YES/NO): NO